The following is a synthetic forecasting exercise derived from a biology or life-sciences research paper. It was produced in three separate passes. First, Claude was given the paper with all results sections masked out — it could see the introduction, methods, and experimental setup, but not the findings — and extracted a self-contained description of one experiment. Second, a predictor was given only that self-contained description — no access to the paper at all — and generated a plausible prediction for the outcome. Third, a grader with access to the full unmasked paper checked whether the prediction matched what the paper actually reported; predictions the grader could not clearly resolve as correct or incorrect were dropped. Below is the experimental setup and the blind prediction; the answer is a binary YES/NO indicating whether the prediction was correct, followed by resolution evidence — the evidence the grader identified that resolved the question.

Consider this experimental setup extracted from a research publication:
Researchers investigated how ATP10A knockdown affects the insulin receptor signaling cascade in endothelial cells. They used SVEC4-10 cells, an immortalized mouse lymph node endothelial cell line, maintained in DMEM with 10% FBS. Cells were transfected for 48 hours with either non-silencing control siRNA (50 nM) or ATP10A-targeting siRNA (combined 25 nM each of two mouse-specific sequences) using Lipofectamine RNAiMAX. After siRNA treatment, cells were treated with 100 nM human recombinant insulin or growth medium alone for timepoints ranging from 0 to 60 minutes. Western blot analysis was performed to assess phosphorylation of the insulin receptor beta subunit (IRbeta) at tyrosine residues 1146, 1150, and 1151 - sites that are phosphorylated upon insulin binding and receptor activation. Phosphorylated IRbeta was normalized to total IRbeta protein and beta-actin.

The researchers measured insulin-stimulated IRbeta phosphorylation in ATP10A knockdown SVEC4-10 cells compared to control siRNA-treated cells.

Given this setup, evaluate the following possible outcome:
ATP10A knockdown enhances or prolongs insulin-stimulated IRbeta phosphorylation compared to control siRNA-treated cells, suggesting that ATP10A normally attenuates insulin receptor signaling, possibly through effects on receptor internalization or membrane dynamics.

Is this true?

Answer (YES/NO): NO